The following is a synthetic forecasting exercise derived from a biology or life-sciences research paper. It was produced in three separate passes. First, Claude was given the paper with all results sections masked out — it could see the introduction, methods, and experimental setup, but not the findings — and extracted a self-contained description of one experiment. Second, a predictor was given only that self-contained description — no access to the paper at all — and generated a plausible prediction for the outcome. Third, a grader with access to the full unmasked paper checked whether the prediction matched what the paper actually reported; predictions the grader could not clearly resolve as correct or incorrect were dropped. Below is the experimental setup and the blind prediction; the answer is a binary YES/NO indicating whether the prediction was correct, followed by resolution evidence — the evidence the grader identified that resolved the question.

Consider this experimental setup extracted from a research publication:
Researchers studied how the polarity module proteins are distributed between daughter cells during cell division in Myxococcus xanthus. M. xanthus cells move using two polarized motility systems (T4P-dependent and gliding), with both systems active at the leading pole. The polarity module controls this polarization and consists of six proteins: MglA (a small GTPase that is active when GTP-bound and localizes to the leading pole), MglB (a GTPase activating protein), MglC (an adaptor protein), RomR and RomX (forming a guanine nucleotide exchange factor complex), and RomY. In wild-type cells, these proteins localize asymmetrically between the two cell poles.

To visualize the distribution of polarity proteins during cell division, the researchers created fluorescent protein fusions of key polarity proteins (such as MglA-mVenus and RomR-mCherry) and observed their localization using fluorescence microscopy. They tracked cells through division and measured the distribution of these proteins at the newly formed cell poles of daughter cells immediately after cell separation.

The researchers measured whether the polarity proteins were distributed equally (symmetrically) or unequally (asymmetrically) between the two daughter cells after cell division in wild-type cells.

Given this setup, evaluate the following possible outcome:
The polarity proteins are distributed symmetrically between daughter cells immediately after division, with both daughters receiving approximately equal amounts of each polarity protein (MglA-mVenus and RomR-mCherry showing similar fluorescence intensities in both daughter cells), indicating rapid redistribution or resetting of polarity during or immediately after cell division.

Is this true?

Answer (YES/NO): YES